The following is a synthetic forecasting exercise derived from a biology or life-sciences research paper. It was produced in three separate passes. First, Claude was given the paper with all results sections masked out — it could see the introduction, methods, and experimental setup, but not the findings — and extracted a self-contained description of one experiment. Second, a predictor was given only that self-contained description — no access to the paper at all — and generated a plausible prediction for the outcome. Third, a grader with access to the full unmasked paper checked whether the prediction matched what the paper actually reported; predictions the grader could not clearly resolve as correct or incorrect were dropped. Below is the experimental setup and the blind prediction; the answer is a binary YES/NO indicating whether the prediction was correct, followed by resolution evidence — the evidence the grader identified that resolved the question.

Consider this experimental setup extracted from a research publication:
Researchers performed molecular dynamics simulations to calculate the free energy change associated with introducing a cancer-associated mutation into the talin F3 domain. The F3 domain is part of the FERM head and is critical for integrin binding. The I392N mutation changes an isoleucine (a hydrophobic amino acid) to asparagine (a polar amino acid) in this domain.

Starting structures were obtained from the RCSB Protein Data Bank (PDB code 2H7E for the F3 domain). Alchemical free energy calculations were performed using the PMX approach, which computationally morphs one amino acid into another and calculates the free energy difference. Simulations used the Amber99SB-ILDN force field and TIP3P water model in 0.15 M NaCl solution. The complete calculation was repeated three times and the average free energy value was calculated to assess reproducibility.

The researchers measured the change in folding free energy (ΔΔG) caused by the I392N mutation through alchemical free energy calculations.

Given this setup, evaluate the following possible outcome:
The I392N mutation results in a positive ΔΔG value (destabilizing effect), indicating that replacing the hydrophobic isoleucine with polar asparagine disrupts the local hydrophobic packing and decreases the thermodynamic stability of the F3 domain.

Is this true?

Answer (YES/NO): YES